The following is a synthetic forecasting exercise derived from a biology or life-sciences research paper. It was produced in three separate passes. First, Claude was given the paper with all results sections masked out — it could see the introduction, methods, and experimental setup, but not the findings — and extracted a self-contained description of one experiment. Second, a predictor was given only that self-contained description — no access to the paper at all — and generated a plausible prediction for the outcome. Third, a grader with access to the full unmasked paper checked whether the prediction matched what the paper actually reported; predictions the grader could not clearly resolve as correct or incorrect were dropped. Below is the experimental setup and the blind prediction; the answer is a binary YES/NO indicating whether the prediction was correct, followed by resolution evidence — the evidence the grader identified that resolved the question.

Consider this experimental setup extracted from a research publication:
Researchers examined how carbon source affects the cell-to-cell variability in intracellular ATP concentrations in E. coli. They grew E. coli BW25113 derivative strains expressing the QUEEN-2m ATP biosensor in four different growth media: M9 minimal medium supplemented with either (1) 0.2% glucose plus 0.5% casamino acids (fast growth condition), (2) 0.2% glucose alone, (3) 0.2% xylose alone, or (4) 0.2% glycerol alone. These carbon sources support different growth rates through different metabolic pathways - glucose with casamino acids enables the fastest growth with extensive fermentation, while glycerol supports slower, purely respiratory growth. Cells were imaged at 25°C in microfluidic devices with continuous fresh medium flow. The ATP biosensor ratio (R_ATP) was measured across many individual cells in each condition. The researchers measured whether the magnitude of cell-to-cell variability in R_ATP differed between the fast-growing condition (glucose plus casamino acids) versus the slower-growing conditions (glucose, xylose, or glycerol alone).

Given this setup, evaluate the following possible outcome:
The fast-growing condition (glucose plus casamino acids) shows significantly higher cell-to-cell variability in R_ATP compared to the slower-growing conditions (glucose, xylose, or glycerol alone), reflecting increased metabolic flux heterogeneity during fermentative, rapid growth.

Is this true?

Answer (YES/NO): YES